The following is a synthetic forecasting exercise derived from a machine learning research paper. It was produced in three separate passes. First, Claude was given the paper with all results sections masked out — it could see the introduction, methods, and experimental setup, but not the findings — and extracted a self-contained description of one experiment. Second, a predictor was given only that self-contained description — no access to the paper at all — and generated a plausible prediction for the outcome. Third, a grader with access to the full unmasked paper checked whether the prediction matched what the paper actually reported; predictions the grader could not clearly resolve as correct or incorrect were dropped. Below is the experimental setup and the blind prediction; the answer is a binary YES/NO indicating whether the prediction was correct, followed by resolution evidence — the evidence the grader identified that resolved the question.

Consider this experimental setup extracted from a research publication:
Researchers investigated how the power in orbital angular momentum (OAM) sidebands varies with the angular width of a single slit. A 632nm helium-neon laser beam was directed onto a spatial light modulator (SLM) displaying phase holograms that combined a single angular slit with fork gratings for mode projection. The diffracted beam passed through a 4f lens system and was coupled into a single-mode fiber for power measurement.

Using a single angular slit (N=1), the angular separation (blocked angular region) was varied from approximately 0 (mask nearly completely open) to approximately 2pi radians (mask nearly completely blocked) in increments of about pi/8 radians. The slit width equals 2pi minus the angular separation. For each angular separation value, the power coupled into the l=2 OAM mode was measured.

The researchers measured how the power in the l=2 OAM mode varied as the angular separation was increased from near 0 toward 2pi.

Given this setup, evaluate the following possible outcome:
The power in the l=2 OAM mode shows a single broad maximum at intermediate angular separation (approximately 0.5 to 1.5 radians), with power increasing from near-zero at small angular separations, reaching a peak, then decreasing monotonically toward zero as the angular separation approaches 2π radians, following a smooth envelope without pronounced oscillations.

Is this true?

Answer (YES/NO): NO